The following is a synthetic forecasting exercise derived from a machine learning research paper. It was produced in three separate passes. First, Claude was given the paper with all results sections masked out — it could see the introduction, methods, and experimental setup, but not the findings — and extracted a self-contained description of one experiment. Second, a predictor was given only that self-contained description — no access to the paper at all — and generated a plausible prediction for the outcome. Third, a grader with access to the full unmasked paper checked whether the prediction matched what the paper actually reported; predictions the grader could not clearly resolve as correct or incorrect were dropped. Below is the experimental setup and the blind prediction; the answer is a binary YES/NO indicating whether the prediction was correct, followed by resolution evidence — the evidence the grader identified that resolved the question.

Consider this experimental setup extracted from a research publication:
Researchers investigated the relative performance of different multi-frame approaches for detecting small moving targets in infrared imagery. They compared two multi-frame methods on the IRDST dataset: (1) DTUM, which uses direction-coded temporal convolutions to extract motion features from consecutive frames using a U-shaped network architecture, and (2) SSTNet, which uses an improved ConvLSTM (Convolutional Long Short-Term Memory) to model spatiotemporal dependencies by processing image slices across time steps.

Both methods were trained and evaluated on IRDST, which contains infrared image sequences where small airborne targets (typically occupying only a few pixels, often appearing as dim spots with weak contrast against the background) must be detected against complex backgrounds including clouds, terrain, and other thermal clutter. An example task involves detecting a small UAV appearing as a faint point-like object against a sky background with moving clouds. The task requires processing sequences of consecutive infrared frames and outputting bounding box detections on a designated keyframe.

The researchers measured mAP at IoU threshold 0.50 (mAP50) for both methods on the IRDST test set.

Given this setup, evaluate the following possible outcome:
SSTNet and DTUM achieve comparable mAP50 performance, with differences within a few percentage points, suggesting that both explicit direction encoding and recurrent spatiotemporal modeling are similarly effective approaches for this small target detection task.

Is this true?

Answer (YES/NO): YES